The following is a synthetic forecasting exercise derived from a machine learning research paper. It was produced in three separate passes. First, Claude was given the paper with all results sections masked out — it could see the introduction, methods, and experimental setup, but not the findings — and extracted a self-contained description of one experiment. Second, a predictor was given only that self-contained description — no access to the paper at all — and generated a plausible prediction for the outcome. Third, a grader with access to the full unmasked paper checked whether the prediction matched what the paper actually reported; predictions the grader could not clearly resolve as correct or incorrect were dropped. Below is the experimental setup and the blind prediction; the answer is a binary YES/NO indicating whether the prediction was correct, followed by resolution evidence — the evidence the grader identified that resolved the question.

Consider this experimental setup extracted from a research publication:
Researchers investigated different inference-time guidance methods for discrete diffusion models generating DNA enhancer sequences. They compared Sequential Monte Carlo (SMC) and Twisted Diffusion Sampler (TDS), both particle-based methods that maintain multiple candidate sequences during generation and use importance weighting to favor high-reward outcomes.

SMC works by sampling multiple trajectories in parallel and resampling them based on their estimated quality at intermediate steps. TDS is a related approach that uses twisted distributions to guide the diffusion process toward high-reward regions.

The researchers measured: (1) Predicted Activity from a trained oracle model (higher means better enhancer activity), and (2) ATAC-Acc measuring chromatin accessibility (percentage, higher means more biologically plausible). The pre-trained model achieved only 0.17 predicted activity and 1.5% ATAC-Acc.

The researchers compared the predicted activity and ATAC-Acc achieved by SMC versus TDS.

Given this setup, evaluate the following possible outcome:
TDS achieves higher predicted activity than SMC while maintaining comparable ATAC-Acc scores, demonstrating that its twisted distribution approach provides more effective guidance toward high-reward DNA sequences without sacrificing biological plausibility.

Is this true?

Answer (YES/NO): YES